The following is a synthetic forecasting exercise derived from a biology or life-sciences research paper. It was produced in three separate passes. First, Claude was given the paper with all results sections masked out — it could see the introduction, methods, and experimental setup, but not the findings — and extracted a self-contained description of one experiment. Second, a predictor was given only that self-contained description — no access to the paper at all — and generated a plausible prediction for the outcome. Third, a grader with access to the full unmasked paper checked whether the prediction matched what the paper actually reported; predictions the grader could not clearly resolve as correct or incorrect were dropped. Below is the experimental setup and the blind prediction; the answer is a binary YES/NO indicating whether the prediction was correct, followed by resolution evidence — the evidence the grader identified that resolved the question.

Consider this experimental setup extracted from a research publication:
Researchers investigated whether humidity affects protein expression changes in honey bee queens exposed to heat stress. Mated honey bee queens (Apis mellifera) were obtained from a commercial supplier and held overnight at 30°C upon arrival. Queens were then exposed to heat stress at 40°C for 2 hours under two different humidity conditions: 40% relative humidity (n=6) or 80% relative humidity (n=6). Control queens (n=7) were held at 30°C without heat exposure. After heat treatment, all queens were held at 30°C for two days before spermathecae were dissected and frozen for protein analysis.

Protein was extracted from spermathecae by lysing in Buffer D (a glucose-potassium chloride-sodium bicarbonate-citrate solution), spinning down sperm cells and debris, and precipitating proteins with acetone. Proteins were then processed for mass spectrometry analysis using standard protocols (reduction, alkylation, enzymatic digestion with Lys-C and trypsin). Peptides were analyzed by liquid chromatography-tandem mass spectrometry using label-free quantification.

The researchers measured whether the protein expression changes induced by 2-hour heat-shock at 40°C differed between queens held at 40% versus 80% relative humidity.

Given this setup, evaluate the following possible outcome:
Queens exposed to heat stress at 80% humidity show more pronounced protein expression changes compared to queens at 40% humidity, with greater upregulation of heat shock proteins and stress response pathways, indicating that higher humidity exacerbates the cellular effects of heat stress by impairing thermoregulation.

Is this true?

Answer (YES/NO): YES